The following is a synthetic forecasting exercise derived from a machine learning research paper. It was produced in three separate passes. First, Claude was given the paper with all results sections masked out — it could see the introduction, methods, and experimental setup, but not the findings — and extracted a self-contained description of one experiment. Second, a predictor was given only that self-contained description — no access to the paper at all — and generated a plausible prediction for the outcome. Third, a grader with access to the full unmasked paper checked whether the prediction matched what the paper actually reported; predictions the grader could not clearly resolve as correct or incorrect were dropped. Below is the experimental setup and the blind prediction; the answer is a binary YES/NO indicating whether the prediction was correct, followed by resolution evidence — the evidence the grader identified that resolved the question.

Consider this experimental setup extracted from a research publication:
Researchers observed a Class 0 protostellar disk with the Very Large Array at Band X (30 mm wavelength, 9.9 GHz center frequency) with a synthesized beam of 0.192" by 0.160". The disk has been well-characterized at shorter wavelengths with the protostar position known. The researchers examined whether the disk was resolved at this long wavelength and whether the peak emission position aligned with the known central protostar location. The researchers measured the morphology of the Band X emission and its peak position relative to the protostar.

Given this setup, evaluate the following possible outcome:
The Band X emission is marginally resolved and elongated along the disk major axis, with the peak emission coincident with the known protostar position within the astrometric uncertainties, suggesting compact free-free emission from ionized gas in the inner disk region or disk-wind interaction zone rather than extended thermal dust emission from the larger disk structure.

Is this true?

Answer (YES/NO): NO